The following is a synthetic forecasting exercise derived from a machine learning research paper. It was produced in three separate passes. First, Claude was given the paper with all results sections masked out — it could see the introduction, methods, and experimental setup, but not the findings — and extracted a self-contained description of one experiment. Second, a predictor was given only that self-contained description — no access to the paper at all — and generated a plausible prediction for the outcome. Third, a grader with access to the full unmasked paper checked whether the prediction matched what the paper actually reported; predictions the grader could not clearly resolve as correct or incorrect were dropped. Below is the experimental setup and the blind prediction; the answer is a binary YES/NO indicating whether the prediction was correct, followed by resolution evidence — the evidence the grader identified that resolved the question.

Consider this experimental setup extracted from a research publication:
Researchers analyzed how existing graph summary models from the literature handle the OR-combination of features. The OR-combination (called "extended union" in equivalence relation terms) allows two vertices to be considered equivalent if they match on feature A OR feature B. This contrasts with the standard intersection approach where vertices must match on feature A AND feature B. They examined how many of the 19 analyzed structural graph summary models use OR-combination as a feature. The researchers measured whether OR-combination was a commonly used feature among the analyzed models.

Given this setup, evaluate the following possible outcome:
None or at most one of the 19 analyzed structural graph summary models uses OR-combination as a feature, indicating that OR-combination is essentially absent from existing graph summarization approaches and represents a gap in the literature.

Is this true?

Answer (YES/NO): NO